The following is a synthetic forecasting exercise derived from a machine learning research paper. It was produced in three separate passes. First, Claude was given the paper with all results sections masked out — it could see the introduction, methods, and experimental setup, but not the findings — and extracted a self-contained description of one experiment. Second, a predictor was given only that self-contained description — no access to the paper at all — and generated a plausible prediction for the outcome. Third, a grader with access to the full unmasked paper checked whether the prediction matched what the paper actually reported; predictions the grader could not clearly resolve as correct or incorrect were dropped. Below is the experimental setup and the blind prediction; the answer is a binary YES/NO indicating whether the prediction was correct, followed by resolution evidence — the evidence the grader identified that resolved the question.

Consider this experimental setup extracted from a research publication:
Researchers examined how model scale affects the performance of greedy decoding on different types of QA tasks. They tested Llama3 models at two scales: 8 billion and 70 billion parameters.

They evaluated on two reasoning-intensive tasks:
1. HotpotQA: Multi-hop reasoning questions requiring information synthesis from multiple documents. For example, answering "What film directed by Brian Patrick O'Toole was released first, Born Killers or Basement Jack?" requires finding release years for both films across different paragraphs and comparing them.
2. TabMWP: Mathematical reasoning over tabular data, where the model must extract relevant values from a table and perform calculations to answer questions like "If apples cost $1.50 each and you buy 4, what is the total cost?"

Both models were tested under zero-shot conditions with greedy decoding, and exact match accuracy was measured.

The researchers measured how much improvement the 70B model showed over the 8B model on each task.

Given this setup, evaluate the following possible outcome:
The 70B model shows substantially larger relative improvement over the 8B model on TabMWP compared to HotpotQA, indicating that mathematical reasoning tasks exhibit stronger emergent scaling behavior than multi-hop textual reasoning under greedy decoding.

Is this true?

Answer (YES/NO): YES